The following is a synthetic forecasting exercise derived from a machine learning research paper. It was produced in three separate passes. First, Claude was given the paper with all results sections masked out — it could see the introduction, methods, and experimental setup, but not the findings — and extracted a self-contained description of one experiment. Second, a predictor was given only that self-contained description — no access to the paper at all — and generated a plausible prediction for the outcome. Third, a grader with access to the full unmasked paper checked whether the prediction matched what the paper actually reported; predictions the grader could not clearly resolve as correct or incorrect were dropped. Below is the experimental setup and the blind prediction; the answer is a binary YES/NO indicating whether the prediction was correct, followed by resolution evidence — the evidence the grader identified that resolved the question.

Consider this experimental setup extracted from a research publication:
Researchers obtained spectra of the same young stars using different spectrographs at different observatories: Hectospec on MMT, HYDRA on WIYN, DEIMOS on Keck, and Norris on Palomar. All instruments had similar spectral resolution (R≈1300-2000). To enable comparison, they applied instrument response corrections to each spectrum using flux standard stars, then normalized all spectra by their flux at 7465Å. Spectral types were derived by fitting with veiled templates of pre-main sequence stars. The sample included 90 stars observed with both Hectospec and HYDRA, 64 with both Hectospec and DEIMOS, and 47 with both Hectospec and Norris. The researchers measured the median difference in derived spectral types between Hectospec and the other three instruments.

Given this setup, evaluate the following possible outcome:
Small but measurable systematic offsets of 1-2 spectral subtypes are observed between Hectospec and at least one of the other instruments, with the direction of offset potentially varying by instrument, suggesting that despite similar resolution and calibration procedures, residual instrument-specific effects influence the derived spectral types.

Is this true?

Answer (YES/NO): NO